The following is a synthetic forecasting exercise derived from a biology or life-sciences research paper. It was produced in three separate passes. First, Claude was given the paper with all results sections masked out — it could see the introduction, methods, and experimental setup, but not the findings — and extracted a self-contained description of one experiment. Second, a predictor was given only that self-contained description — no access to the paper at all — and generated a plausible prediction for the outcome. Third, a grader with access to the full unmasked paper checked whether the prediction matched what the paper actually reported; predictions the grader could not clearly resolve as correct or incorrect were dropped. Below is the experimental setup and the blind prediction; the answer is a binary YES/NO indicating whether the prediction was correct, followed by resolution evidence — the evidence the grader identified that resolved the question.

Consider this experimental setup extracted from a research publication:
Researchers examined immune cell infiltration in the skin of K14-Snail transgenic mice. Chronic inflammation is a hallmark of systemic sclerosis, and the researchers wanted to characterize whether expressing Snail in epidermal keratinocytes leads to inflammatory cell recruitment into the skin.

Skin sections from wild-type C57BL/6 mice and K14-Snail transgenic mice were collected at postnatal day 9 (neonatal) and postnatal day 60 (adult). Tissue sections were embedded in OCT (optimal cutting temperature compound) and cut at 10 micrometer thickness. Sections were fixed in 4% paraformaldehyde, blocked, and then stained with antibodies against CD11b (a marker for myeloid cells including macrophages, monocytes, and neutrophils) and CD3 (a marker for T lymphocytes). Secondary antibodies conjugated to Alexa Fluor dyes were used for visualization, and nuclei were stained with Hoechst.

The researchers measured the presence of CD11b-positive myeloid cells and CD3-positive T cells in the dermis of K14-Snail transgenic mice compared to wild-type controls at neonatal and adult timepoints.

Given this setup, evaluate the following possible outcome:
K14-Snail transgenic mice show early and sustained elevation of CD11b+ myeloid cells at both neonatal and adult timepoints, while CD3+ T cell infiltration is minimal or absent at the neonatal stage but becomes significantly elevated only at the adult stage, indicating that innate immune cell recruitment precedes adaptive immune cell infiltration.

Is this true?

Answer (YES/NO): NO